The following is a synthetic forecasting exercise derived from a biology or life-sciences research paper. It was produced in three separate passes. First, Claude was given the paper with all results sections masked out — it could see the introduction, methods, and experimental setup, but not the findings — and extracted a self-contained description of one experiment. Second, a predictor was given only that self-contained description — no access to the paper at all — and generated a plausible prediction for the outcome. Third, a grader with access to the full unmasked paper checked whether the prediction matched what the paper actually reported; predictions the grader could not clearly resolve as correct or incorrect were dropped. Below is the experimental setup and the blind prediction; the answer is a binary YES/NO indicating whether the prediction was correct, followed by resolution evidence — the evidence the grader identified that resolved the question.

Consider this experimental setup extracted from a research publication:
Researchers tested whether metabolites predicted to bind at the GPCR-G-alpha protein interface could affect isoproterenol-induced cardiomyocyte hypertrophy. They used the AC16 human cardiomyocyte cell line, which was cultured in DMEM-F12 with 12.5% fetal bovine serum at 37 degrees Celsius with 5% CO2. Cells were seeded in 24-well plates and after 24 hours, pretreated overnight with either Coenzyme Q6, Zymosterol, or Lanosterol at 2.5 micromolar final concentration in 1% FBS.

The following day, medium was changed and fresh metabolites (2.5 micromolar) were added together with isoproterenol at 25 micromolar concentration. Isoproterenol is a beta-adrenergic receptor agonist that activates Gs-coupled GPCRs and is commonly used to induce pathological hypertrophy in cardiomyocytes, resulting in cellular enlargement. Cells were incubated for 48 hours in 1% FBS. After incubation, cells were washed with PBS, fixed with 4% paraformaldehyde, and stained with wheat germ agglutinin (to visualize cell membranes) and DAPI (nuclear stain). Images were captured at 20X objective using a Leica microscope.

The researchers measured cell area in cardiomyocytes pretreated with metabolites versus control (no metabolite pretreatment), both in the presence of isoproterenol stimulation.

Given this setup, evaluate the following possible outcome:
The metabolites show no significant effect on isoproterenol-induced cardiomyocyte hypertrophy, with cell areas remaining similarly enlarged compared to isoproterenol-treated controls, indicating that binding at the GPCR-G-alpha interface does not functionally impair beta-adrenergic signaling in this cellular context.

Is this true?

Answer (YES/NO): NO